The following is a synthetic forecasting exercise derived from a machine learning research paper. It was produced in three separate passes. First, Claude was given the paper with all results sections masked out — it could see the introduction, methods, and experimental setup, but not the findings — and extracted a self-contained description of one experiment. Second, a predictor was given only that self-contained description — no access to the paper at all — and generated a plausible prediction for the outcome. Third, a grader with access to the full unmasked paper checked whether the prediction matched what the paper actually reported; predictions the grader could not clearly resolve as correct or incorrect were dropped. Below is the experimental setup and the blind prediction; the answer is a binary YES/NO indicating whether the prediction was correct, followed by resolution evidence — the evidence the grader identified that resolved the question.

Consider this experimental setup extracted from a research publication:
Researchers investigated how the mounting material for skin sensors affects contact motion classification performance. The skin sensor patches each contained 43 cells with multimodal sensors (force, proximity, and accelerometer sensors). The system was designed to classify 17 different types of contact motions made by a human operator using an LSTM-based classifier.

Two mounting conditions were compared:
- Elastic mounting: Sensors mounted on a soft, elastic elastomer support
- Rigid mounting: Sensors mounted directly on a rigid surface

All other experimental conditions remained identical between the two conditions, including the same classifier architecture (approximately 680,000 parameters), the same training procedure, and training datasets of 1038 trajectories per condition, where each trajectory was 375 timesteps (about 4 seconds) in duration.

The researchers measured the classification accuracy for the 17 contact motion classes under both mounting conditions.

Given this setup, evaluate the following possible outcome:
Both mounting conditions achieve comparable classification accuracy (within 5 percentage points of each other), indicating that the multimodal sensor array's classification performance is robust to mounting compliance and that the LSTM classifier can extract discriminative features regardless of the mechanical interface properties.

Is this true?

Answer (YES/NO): NO